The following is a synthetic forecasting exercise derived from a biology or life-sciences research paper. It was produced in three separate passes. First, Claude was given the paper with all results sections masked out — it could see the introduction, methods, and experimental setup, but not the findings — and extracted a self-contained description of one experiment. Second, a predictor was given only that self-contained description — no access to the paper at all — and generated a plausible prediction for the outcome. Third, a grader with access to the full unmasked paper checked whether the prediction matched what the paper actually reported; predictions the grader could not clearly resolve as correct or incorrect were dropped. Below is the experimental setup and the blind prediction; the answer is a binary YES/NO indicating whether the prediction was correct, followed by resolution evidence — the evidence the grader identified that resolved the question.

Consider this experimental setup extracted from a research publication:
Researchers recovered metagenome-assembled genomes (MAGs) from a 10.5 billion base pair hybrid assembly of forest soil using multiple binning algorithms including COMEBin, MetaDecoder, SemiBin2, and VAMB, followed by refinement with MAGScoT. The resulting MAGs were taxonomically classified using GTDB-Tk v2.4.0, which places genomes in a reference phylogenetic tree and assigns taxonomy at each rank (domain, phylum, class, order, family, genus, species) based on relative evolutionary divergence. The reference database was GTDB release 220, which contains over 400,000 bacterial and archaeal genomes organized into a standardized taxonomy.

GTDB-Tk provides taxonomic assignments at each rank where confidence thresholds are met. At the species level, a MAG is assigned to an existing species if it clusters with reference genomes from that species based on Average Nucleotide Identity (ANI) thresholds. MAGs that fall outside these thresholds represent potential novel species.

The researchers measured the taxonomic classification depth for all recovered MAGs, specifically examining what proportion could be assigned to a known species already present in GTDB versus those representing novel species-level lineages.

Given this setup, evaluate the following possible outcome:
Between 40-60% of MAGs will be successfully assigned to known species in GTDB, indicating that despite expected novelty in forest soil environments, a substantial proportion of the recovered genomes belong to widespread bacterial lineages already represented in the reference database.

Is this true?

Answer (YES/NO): NO